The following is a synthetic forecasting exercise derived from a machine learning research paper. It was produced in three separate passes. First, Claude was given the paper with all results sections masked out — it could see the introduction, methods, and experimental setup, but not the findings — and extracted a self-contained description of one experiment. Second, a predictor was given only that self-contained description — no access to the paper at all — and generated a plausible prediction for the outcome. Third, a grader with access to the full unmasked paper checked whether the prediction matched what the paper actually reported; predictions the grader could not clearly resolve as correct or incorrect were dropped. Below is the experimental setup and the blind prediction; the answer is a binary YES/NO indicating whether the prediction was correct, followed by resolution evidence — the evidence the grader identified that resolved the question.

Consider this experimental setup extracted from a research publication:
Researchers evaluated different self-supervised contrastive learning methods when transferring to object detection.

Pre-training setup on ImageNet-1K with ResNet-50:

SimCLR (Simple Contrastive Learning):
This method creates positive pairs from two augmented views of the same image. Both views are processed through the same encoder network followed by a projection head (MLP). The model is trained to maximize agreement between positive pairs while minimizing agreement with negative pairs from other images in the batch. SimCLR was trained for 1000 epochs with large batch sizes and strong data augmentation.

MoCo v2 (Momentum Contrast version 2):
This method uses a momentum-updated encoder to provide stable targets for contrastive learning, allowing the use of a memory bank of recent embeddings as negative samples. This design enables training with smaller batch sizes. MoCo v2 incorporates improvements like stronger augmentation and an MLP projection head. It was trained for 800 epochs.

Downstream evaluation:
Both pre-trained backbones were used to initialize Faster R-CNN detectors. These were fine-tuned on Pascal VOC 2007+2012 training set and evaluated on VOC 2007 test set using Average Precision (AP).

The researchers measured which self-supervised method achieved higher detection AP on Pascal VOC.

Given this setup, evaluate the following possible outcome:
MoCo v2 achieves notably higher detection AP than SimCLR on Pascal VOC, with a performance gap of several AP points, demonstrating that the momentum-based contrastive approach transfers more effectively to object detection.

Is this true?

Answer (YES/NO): NO